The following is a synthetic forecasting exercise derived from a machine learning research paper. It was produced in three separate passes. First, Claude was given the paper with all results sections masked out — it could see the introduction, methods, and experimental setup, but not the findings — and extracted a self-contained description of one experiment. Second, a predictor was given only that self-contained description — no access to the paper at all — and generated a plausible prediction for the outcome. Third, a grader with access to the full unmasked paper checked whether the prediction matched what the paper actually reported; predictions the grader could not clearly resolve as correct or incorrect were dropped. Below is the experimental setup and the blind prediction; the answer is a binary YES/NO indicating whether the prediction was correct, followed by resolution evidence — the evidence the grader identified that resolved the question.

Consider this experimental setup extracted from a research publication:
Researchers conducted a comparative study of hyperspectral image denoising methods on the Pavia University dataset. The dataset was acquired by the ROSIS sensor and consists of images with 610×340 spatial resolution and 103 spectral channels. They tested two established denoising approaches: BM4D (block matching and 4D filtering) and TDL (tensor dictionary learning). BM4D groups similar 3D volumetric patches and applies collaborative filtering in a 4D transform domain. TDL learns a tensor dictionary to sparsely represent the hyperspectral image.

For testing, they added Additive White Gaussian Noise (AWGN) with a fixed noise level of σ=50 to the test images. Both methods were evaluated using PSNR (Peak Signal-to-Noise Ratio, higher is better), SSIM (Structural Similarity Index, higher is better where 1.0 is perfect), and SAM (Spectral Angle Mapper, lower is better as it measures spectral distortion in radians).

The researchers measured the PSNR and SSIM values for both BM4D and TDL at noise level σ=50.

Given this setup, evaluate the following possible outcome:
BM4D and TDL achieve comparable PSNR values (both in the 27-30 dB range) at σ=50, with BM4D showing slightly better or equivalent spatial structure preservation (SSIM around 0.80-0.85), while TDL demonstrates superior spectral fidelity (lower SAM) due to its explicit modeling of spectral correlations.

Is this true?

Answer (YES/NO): NO